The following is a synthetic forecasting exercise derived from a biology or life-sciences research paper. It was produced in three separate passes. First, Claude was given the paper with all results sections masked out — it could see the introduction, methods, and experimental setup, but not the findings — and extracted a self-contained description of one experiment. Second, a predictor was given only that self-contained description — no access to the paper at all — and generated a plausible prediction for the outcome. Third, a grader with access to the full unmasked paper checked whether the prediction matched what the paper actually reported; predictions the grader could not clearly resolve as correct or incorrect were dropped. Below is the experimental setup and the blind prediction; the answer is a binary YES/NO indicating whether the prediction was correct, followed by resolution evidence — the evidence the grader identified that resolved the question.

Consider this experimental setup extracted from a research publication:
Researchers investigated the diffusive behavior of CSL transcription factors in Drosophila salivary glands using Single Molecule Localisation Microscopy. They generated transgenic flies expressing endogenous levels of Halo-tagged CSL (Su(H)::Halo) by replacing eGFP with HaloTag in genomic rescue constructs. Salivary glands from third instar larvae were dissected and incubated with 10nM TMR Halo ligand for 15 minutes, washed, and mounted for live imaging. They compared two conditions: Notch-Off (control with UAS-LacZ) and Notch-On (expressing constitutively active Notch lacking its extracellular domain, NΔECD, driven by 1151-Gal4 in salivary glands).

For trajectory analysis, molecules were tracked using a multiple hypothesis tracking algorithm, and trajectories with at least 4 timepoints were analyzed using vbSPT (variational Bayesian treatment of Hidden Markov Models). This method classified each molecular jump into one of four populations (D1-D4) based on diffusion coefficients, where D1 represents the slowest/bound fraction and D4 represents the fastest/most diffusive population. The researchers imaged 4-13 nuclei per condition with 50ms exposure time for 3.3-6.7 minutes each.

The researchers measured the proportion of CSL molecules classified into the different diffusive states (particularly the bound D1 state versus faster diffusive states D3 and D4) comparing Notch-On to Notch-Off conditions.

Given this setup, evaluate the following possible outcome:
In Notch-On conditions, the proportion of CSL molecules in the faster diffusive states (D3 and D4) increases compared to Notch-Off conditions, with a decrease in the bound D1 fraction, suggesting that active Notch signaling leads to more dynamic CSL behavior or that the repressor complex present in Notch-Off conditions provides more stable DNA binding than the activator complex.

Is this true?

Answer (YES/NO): NO